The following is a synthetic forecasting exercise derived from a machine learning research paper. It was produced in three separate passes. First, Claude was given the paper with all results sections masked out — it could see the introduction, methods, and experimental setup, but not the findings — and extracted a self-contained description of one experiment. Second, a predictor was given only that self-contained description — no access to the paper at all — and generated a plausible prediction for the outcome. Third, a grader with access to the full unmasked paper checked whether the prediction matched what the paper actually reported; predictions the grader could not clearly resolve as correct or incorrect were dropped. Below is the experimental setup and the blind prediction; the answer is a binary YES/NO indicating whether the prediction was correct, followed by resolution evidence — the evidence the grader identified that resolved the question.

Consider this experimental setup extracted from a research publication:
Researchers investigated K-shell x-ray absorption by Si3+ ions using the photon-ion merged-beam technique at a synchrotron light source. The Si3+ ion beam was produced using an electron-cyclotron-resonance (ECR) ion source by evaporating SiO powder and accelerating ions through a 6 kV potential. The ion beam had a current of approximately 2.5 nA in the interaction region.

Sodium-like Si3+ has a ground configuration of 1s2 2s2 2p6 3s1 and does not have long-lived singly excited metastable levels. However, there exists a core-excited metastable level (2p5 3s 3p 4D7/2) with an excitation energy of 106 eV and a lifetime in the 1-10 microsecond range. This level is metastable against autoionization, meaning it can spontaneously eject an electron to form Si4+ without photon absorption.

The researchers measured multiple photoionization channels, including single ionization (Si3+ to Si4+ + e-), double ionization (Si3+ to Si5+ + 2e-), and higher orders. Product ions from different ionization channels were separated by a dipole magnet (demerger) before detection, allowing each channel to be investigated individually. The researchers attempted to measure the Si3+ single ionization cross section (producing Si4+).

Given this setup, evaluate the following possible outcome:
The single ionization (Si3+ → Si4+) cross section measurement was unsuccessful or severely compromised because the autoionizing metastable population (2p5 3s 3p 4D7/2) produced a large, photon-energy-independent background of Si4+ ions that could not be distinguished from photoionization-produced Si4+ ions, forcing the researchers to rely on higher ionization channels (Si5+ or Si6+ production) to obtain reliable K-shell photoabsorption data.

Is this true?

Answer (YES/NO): YES